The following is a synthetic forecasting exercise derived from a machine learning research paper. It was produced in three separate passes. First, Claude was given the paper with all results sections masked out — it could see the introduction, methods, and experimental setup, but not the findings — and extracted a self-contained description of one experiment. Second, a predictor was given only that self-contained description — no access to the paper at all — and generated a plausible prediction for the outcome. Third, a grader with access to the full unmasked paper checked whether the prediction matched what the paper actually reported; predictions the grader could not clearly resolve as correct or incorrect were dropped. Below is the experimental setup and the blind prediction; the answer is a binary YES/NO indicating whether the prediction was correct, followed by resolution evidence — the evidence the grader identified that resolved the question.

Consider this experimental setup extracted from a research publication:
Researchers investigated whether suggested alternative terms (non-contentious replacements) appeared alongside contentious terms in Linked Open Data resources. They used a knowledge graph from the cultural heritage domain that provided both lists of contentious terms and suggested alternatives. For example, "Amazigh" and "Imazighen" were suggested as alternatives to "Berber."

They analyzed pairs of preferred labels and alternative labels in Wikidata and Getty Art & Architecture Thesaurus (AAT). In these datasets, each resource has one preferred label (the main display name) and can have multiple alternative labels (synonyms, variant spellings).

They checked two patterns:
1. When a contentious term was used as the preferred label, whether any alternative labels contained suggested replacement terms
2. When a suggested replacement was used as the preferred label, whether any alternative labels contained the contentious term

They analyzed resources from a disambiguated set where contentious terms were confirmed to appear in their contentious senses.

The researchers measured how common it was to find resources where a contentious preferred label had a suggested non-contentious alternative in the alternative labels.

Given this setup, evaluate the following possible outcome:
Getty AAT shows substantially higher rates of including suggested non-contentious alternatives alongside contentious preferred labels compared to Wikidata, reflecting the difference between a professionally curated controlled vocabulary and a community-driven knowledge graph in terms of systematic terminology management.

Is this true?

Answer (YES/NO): NO